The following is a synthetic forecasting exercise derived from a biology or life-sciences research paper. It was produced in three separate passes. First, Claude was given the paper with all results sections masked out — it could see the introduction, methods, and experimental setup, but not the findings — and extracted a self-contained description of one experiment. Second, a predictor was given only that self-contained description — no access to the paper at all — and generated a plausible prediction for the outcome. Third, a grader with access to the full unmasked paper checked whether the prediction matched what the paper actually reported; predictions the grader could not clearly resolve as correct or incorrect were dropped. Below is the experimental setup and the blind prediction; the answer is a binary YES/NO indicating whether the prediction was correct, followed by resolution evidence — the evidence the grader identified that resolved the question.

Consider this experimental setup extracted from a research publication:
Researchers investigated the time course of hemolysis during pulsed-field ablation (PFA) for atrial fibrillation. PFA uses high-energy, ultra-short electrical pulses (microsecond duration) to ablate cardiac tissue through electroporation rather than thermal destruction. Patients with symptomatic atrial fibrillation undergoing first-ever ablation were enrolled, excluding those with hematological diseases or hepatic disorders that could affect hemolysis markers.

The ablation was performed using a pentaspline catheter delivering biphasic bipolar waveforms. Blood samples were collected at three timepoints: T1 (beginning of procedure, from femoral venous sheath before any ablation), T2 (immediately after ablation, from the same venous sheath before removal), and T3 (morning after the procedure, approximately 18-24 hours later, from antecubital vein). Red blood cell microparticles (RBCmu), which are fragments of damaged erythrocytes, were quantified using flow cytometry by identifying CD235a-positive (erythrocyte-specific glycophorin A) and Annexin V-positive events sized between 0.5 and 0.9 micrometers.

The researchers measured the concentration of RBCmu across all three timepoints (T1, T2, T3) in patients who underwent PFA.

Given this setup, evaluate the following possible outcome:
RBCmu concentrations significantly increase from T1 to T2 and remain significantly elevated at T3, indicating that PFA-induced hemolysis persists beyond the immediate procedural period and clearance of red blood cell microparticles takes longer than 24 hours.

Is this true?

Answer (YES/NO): NO